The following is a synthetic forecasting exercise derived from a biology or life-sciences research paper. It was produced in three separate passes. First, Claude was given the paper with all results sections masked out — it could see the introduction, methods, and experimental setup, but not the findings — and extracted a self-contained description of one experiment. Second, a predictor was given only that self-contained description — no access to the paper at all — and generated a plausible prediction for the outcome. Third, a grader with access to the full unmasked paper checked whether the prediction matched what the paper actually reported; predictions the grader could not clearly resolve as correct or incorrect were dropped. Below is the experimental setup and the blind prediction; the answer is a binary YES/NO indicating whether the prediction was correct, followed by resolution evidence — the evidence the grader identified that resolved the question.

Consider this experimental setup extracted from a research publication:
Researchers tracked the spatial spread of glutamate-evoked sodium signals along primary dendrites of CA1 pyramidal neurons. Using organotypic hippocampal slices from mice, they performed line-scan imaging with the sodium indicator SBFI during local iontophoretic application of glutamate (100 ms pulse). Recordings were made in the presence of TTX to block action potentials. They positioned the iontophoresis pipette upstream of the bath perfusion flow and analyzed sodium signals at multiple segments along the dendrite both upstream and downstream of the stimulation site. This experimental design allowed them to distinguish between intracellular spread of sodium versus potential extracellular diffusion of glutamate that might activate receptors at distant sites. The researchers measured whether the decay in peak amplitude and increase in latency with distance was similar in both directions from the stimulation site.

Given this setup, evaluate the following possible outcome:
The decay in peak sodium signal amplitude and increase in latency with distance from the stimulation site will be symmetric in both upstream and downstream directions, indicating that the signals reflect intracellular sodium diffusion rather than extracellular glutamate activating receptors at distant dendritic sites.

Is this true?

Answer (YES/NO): YES